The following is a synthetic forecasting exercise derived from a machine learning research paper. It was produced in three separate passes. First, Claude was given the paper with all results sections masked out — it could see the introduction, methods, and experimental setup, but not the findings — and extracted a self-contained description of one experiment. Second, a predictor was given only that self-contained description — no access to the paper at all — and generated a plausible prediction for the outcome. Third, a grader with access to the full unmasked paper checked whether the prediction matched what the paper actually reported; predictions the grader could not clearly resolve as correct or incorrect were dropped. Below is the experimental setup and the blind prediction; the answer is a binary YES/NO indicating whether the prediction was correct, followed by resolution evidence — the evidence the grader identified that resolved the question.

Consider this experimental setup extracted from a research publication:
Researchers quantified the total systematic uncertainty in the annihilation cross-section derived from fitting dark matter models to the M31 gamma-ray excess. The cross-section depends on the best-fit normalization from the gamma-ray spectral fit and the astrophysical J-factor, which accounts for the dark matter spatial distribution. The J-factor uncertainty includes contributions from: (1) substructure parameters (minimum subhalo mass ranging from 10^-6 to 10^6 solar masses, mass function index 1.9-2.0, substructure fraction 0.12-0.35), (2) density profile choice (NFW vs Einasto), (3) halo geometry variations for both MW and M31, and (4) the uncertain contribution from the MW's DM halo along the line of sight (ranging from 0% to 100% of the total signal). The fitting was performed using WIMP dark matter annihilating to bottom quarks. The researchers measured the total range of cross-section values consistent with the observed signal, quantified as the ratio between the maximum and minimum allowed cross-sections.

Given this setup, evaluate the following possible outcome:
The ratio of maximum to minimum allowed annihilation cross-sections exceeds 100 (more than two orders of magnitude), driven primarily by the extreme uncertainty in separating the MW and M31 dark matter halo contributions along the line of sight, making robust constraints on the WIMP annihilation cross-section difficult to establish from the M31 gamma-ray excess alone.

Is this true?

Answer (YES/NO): NO